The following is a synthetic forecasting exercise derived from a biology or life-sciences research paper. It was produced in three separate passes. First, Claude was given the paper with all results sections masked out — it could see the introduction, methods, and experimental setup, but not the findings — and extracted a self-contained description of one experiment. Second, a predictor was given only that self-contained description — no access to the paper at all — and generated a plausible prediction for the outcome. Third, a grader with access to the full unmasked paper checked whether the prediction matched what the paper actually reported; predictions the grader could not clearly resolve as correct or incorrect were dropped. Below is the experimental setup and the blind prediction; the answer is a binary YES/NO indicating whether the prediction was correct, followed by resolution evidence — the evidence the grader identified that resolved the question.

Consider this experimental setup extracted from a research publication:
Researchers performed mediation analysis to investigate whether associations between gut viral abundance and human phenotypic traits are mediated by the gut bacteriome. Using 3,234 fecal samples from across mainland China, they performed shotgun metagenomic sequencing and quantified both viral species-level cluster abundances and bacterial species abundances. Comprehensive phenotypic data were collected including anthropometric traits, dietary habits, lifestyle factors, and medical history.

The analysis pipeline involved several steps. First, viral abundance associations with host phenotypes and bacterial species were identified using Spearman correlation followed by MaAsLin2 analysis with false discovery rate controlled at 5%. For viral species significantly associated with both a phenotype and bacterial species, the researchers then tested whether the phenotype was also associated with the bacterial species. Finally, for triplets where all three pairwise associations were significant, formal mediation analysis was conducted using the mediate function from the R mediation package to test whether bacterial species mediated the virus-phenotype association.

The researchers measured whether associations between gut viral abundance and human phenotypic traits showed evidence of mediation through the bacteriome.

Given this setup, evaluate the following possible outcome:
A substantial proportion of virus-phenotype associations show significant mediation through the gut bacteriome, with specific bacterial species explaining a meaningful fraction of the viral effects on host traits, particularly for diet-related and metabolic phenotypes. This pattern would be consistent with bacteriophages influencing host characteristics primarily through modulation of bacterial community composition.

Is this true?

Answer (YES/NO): NO